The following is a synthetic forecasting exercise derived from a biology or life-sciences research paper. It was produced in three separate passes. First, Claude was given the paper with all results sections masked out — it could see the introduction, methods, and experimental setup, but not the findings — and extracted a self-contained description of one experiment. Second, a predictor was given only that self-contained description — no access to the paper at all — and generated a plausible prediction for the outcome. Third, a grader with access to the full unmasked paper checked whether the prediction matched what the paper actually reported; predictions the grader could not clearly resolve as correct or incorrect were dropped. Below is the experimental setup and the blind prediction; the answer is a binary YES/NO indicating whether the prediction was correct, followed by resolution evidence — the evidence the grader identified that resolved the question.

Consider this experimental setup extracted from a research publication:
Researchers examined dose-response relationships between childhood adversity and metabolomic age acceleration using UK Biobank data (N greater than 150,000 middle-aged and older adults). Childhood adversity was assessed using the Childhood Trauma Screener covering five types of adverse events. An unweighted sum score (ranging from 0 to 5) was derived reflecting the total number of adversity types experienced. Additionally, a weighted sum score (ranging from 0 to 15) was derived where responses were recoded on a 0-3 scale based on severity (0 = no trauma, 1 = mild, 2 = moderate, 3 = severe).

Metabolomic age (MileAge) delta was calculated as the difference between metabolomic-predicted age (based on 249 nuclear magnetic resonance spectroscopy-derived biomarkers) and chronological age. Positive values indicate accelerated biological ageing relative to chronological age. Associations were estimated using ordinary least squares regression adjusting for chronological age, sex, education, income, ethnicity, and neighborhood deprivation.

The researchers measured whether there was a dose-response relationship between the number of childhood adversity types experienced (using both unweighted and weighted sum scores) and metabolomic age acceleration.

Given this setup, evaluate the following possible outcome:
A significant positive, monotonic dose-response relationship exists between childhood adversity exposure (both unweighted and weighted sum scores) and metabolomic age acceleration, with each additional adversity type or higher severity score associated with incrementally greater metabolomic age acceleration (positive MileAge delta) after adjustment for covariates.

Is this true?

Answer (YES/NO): NO